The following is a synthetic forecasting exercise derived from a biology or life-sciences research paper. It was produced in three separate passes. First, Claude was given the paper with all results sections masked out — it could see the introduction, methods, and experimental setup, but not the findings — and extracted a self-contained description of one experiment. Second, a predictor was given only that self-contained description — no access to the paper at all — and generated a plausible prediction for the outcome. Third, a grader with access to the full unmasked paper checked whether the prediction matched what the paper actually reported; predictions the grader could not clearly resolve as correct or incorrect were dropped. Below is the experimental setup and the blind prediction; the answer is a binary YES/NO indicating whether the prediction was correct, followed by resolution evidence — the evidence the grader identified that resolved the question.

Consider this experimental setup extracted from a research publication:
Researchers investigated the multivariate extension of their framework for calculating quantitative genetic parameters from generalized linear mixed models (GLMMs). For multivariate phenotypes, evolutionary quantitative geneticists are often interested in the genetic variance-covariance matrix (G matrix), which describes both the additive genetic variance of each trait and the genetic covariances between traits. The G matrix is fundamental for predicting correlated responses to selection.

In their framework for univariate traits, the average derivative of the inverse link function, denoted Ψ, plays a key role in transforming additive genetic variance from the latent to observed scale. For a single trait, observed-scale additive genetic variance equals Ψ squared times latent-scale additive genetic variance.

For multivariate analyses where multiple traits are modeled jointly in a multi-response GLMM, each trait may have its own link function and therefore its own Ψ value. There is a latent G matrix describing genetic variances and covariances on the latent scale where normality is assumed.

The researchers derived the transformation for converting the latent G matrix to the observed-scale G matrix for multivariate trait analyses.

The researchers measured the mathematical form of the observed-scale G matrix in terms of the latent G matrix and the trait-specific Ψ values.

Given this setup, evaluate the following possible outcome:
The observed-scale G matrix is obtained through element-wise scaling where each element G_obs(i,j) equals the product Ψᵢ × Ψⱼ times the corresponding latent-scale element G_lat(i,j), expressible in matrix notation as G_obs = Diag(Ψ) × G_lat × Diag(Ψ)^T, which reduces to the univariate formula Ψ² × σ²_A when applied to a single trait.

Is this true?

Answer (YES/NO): YES